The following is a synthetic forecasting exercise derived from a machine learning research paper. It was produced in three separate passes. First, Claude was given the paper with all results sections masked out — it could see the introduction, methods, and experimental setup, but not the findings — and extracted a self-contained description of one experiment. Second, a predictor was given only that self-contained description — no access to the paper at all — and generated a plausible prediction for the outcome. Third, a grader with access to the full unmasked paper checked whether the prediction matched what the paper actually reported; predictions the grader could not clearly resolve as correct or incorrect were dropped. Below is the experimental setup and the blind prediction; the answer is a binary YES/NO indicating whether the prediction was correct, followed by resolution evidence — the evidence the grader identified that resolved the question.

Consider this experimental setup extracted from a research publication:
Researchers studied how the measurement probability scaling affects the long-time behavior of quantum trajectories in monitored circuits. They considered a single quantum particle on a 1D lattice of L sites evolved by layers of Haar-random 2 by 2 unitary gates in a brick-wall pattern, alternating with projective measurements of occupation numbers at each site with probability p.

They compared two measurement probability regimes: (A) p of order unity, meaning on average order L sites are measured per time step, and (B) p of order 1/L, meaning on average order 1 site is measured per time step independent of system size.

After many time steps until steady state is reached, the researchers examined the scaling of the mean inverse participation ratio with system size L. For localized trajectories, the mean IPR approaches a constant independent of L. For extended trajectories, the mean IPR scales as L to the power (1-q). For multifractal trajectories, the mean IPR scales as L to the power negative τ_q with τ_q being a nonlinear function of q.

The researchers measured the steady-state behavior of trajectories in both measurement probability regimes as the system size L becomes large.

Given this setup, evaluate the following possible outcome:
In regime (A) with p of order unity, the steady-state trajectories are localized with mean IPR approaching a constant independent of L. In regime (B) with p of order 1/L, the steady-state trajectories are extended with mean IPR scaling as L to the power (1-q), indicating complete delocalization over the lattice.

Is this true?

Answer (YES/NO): NO